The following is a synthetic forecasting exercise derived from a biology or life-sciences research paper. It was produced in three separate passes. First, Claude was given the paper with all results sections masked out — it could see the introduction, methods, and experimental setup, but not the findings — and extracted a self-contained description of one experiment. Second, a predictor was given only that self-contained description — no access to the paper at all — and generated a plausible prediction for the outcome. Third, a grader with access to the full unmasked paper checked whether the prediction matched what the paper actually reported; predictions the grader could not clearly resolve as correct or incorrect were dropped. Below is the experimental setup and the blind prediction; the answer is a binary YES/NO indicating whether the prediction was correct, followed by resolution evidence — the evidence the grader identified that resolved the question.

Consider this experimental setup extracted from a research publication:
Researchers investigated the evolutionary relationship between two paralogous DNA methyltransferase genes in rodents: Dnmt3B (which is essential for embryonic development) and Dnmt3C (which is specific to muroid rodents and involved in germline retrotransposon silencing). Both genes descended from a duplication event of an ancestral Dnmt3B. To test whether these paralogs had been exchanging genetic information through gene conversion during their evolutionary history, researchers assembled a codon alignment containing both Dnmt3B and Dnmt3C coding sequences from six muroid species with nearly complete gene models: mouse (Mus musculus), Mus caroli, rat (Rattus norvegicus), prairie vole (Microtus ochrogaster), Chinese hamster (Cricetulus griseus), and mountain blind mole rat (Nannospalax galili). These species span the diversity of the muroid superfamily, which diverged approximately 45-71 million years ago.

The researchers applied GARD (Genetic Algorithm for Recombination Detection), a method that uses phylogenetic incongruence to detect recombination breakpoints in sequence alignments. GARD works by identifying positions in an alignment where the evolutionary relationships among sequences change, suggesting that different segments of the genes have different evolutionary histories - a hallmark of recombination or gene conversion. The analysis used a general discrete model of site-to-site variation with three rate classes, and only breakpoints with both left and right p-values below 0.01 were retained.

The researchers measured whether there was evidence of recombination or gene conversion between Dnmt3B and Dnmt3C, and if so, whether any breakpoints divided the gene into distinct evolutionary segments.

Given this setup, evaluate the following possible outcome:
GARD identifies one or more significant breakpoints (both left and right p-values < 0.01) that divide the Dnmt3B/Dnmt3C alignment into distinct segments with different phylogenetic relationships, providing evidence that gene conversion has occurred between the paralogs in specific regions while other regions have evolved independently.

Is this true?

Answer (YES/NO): YES